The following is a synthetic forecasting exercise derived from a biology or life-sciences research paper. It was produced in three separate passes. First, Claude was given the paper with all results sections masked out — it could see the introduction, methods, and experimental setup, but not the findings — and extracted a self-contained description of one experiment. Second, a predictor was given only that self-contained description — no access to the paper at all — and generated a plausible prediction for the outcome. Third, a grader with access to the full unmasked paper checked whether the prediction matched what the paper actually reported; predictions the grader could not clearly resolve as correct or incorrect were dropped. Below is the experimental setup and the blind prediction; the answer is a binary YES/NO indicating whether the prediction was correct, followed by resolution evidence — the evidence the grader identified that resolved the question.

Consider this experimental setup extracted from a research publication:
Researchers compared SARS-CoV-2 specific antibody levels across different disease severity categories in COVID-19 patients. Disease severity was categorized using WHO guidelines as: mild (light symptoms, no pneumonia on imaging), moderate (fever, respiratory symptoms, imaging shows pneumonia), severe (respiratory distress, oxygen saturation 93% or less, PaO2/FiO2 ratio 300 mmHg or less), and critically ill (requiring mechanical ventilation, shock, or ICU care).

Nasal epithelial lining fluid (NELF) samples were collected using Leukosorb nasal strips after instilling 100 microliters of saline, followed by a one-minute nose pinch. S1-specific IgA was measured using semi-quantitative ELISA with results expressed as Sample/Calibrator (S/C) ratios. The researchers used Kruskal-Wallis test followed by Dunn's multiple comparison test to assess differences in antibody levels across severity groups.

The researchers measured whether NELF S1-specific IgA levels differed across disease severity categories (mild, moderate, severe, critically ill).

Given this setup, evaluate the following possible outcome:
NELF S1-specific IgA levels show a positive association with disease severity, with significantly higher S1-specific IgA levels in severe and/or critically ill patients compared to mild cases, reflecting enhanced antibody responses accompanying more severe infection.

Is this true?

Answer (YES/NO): NO